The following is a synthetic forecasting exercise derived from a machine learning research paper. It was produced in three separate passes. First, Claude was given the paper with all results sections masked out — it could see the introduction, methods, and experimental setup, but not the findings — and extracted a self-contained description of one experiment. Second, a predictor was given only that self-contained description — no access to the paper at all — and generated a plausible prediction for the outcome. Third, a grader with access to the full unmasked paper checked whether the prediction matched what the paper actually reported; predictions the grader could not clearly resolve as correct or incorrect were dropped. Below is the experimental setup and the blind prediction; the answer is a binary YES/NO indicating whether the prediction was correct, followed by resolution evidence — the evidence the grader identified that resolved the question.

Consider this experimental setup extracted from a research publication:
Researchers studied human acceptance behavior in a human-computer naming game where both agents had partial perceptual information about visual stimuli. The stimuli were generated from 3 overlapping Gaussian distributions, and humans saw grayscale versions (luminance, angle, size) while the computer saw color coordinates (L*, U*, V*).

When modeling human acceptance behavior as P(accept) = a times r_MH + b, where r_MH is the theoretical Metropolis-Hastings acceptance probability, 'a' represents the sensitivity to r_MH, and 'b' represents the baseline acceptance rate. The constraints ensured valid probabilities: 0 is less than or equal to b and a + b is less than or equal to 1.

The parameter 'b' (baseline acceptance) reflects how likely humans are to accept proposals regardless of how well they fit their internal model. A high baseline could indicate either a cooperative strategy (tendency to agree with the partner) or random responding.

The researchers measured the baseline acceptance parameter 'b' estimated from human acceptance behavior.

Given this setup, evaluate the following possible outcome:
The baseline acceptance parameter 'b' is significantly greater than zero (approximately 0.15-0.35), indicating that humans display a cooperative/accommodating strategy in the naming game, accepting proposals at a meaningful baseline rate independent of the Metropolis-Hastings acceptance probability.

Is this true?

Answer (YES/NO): YES